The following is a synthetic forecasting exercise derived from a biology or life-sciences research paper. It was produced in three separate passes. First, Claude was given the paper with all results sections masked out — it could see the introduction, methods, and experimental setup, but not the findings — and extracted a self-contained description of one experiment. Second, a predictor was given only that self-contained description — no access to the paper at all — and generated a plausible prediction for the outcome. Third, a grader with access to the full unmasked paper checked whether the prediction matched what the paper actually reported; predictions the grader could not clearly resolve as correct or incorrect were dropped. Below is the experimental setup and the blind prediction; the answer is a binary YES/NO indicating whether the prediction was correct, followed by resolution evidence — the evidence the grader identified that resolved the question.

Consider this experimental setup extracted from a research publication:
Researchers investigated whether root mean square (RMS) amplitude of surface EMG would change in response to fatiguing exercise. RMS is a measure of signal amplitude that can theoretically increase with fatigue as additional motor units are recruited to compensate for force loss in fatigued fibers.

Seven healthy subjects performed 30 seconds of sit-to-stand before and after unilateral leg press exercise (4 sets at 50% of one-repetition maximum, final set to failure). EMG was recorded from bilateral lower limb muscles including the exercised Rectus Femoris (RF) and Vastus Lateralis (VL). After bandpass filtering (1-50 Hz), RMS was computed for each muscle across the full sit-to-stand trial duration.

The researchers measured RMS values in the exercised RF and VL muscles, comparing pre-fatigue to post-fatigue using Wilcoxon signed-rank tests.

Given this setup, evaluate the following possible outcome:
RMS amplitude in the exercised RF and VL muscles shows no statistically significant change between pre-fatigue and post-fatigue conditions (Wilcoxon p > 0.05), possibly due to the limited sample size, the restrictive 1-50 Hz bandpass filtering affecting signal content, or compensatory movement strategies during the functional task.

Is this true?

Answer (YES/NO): YES